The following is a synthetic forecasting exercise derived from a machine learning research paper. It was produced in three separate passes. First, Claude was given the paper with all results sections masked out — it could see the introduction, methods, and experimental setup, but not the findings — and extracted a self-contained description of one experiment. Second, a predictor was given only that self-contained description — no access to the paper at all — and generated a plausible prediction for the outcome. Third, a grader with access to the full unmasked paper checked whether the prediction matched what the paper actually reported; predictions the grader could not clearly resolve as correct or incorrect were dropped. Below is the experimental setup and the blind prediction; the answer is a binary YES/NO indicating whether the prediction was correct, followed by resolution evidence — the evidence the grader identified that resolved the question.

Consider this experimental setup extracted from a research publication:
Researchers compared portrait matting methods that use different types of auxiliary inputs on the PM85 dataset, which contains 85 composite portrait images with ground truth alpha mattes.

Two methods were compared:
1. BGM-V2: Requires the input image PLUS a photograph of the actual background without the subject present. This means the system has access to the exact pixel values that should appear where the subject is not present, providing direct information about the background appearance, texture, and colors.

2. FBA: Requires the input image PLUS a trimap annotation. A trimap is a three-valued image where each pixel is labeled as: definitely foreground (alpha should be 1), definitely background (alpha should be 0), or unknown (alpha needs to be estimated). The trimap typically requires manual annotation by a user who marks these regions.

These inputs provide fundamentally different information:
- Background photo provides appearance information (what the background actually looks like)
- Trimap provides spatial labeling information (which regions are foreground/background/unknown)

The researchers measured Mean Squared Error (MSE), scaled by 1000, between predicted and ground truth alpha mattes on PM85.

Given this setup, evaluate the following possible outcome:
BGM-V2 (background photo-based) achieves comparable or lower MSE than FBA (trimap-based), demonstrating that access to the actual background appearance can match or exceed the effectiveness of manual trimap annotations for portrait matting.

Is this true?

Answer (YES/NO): YES